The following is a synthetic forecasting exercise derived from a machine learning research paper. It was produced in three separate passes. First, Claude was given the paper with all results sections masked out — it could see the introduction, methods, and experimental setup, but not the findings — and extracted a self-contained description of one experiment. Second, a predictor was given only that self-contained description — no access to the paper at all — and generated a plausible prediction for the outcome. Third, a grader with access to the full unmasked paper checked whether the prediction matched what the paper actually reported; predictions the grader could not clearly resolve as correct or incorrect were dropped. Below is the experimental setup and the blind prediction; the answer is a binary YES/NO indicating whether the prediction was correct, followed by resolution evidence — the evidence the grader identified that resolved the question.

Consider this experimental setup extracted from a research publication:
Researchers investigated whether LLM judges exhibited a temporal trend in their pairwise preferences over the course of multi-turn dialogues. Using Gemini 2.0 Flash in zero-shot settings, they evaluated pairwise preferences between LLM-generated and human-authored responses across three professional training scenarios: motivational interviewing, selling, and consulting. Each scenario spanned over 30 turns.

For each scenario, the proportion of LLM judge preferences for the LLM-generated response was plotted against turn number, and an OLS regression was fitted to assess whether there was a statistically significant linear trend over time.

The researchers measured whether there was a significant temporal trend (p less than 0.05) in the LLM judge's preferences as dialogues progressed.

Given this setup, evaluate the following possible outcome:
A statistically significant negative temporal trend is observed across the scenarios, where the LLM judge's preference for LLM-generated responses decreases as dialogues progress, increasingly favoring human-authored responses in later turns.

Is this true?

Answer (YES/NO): NO